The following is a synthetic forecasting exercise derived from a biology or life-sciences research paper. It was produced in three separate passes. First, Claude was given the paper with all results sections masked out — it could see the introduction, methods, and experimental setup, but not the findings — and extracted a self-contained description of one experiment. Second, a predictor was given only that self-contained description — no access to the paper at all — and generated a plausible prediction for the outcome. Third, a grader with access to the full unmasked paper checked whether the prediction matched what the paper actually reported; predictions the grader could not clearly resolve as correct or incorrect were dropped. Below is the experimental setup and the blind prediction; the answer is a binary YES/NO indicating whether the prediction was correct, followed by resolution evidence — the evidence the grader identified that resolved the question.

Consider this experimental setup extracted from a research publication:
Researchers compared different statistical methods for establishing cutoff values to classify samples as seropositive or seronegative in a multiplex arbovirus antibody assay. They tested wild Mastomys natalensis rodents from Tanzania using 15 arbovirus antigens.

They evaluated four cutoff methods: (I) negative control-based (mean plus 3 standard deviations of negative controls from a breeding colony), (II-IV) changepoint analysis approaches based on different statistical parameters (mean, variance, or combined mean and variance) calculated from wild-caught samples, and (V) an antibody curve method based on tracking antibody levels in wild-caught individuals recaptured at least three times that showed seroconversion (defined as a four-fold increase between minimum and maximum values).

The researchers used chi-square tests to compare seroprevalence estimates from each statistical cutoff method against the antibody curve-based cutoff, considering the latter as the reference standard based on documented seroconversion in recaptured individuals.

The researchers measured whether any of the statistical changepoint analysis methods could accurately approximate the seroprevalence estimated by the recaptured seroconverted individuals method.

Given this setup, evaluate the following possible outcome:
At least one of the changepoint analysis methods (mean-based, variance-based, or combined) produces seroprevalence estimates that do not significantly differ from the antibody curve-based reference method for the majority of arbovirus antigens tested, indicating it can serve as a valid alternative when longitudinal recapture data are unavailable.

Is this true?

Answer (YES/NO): NO